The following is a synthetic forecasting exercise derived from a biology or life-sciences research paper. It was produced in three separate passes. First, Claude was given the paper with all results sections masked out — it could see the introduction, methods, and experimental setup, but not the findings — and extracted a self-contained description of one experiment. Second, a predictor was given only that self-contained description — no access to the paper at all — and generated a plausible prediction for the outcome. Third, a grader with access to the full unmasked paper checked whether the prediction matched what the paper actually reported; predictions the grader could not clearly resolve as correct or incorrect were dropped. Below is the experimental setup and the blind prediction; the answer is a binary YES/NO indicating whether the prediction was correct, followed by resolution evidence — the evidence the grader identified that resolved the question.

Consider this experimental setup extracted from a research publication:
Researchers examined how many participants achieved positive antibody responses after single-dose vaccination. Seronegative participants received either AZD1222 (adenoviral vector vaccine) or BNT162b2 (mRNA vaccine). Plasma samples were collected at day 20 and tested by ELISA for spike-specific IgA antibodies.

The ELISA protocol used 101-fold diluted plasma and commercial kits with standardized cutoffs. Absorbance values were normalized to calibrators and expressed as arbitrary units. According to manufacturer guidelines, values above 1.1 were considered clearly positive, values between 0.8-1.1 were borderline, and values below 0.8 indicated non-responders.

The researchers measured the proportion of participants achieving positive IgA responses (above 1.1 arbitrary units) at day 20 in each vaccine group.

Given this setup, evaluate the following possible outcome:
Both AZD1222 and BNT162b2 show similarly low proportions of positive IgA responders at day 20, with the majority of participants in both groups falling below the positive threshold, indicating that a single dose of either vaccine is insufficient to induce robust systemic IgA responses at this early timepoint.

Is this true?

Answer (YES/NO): NO